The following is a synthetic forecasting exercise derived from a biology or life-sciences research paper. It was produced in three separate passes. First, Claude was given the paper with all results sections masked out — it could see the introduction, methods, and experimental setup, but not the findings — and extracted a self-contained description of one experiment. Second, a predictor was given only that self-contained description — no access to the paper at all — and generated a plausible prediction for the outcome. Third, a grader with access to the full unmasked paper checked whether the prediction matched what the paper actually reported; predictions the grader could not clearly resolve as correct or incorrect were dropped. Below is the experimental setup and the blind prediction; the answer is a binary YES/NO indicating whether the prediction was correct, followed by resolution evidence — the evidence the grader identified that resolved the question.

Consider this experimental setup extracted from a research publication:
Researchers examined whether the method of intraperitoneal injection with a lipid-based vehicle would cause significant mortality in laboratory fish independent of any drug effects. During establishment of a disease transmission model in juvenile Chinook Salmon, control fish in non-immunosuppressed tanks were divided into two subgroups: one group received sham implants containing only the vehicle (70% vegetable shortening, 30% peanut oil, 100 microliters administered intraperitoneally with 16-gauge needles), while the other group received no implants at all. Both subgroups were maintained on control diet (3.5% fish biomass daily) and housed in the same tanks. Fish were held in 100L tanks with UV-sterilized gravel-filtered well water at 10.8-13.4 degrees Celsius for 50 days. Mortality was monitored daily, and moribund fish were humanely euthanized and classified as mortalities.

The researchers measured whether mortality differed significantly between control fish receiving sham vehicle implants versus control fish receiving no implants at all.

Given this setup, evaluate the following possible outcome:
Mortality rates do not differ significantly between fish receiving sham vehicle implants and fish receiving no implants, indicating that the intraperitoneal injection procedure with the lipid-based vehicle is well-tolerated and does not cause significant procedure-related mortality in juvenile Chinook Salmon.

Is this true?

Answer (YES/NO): YES